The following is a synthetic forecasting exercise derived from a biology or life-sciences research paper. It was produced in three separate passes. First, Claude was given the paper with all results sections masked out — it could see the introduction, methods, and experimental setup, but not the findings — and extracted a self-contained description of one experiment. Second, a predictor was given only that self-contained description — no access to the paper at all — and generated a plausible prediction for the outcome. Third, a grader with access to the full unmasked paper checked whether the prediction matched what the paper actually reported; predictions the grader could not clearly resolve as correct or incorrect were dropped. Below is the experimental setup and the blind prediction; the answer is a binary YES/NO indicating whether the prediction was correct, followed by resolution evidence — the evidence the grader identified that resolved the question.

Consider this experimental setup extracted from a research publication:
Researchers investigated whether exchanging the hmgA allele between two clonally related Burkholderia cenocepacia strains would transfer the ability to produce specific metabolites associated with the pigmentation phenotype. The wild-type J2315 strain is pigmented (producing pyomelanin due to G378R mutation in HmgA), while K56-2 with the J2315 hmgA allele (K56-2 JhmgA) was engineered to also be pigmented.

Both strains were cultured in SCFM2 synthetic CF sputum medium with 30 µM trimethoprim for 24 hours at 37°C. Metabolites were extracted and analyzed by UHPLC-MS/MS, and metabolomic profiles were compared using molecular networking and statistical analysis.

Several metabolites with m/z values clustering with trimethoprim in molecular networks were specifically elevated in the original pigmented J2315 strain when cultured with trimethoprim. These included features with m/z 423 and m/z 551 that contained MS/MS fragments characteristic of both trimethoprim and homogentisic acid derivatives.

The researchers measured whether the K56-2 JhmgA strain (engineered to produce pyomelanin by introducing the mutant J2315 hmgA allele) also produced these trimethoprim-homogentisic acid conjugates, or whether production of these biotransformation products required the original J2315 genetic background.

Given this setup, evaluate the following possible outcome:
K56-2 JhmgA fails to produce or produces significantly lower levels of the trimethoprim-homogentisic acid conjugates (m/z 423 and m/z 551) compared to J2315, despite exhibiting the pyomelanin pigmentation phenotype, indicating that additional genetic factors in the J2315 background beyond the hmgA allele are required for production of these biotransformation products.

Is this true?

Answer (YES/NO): NO